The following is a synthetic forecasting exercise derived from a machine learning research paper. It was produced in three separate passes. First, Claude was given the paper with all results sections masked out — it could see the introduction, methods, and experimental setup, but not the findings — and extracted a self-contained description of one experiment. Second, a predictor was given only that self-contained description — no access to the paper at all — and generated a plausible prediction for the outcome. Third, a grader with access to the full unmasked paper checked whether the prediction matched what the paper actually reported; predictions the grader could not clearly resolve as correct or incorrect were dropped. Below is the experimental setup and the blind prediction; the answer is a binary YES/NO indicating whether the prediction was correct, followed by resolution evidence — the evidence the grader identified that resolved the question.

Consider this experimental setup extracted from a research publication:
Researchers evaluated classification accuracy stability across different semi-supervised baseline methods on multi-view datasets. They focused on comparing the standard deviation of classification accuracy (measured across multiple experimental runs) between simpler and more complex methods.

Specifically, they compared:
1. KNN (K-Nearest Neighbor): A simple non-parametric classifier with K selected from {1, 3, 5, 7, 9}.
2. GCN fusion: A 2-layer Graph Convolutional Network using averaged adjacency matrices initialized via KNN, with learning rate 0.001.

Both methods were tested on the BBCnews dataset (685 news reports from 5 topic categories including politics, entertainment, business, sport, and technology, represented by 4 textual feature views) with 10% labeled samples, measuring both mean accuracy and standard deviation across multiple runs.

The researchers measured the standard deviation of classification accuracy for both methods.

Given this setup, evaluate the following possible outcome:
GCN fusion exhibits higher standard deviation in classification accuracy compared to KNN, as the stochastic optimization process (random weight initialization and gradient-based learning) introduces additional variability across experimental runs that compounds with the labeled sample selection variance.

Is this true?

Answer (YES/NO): NO